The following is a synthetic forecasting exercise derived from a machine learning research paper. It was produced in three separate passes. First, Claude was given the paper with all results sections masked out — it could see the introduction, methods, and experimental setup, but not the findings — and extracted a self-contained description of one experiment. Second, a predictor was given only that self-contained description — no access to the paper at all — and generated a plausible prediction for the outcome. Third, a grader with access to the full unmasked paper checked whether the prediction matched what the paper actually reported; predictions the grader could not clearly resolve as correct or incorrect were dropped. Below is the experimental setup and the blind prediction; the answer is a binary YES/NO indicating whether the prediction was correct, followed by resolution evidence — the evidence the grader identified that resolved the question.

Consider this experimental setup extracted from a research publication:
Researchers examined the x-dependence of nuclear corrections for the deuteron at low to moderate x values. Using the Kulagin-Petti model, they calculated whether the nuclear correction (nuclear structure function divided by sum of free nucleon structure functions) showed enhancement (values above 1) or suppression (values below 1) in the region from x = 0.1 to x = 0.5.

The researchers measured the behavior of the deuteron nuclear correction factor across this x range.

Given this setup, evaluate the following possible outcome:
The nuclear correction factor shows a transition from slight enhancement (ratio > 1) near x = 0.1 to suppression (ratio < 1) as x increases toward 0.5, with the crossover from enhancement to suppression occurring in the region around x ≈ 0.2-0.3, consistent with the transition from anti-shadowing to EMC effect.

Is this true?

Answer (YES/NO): YES